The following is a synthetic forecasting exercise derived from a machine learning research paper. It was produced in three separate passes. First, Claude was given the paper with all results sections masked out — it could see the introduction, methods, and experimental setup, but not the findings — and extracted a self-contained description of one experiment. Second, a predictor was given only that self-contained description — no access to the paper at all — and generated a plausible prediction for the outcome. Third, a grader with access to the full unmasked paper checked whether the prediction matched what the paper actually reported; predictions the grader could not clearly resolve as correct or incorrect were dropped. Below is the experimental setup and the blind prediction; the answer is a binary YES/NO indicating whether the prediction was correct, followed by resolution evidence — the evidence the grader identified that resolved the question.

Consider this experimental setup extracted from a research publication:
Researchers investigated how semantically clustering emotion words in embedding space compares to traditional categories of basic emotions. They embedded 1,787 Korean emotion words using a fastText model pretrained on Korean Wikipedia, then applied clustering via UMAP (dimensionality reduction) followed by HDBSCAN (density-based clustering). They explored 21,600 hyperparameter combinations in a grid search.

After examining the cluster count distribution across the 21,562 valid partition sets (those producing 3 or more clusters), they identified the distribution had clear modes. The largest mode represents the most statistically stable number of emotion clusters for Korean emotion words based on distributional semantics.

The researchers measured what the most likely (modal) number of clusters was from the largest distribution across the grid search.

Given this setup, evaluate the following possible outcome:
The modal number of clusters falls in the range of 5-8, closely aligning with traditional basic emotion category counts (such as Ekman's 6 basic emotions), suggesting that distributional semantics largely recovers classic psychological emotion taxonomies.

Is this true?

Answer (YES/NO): NO